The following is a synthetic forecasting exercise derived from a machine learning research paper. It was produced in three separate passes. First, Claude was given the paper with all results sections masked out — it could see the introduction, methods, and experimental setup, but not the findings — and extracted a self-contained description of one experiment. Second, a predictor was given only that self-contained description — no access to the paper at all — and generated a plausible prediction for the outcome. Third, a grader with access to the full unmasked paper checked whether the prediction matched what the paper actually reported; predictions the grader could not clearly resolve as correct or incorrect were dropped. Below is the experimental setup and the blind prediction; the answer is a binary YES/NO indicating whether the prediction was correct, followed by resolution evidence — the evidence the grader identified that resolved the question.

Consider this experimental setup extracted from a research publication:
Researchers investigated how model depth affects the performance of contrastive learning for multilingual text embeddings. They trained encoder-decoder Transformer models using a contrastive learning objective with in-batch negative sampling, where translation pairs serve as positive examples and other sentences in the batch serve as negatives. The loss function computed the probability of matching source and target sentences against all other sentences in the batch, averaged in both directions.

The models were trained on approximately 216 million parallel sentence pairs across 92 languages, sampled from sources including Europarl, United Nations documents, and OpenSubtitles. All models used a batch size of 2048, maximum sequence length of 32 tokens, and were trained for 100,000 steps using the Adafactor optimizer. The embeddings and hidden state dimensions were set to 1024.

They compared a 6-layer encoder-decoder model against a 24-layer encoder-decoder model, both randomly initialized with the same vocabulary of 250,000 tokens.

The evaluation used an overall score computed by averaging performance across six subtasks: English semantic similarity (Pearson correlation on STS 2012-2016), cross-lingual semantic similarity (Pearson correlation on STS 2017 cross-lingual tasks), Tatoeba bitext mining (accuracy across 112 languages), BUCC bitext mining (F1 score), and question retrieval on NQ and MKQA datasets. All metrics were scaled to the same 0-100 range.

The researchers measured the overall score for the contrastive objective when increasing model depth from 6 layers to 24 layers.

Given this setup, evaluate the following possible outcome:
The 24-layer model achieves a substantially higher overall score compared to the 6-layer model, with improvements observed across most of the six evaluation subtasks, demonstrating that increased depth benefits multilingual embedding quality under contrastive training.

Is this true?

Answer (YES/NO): NO